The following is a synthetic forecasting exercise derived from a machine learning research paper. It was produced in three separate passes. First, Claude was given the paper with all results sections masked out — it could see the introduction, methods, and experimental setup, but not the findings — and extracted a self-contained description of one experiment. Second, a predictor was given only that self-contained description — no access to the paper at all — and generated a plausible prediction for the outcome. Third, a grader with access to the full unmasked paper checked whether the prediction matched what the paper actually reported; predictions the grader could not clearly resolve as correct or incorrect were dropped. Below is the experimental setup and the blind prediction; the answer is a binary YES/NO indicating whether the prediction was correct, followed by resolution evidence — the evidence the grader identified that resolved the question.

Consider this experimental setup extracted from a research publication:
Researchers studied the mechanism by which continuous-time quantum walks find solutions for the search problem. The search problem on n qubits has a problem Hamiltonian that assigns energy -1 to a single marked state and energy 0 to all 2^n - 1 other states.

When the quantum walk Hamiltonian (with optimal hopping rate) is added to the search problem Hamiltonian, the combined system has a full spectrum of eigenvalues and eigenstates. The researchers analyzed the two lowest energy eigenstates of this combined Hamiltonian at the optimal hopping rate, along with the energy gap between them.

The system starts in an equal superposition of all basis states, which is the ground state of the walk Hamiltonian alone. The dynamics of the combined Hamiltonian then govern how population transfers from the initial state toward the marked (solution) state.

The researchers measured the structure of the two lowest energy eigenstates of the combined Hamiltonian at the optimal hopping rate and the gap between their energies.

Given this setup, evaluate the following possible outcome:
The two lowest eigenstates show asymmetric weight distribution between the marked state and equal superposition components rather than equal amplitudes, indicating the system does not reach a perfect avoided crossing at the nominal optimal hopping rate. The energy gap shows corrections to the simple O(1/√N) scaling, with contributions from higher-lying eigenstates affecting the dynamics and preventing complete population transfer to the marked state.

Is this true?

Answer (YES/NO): NO